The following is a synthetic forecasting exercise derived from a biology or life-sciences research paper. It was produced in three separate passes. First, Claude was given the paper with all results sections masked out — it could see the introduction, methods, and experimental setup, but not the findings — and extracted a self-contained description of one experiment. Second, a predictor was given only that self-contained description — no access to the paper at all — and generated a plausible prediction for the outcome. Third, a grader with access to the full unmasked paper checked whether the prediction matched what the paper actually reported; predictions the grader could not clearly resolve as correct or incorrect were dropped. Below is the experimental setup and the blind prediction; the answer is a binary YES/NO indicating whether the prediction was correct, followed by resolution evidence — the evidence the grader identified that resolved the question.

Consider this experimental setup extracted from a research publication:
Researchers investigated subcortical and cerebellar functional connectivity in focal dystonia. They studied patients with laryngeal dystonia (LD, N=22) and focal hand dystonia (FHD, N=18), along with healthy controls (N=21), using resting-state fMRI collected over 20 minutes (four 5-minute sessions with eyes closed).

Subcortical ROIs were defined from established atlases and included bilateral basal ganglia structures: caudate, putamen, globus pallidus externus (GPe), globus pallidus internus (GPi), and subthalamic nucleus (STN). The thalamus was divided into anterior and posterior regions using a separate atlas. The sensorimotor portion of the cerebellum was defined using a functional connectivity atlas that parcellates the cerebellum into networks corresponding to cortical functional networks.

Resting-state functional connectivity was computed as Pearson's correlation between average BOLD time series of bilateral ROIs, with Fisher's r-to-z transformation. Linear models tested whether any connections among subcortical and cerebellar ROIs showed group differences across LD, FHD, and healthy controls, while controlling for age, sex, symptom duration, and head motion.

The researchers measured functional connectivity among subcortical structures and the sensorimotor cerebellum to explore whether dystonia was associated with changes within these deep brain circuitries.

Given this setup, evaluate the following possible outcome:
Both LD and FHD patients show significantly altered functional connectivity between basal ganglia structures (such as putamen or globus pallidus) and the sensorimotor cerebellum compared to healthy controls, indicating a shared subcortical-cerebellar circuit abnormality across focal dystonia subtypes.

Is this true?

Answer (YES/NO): NO